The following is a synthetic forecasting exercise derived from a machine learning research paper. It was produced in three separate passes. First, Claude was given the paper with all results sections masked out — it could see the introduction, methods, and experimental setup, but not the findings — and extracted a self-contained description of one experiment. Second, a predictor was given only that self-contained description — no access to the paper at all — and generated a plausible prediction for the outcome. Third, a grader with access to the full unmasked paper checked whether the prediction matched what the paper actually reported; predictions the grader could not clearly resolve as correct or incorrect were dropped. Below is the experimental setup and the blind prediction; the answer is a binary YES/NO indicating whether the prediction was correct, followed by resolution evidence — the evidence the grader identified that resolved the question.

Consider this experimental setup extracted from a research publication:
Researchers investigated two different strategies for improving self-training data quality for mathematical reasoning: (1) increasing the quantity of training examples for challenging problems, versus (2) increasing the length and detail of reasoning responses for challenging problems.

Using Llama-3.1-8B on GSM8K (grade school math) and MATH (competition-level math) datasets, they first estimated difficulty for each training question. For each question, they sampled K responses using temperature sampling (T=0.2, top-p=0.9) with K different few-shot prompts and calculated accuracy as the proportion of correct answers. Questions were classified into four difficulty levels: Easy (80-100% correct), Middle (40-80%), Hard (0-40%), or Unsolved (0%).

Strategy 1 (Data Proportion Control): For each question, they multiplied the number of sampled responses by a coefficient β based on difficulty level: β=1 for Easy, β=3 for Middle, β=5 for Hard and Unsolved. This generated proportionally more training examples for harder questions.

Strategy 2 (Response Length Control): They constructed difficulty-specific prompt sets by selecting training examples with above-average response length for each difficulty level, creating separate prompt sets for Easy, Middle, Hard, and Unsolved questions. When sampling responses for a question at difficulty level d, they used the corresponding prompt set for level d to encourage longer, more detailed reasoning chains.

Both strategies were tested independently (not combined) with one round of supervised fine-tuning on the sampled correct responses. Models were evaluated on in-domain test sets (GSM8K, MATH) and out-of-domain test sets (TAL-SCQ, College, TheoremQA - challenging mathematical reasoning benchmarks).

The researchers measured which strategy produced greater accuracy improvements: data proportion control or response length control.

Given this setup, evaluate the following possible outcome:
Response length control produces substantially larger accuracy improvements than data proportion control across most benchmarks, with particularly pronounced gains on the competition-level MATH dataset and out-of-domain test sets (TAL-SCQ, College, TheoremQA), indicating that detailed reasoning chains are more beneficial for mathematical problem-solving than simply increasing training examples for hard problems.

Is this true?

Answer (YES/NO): NO